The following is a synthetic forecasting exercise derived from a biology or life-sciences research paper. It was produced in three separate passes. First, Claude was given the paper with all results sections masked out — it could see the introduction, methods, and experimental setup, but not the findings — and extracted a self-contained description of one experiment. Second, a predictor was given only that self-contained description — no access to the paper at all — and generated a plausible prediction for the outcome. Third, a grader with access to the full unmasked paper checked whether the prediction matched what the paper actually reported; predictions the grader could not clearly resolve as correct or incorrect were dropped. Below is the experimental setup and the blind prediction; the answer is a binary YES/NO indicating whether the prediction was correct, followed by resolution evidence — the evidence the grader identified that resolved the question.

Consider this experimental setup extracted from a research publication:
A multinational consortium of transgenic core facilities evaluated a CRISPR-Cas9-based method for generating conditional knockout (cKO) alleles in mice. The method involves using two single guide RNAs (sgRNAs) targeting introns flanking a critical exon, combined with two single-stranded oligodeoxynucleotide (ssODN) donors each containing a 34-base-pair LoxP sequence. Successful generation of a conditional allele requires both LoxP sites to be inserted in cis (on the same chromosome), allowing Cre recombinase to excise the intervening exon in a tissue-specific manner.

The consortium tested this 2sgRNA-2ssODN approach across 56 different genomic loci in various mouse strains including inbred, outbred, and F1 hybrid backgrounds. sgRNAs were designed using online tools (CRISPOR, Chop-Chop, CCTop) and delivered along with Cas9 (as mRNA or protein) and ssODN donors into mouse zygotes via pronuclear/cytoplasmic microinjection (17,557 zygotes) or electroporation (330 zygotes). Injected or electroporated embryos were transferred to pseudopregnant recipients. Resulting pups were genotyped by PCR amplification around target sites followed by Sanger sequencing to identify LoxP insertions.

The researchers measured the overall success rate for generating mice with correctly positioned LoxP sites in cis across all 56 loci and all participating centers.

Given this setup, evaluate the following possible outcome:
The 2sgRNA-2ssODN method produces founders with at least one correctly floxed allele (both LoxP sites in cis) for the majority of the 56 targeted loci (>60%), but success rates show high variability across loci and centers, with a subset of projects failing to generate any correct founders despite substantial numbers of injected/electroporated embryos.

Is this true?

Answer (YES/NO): NO